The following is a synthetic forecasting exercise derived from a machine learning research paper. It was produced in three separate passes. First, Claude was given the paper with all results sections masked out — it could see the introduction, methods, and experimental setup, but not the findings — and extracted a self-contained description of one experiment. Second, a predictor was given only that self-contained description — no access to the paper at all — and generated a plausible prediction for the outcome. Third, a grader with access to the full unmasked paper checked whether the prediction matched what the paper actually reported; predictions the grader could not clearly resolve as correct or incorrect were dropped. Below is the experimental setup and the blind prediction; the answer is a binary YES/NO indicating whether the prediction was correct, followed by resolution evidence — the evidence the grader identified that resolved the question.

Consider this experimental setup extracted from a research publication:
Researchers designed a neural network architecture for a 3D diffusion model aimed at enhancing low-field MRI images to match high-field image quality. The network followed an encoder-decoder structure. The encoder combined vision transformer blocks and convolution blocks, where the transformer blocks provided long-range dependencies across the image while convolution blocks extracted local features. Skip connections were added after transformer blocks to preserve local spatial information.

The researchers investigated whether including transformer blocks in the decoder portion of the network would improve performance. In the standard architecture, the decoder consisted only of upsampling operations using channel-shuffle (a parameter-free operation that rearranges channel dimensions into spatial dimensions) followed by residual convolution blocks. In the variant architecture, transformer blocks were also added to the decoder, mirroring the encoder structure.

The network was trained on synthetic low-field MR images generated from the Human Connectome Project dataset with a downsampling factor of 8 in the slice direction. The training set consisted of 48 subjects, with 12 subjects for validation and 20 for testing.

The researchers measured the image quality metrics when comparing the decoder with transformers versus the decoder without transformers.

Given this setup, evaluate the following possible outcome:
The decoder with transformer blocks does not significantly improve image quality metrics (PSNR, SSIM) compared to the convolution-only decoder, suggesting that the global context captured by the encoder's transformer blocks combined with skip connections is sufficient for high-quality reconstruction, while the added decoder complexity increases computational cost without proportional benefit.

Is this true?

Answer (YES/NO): NO